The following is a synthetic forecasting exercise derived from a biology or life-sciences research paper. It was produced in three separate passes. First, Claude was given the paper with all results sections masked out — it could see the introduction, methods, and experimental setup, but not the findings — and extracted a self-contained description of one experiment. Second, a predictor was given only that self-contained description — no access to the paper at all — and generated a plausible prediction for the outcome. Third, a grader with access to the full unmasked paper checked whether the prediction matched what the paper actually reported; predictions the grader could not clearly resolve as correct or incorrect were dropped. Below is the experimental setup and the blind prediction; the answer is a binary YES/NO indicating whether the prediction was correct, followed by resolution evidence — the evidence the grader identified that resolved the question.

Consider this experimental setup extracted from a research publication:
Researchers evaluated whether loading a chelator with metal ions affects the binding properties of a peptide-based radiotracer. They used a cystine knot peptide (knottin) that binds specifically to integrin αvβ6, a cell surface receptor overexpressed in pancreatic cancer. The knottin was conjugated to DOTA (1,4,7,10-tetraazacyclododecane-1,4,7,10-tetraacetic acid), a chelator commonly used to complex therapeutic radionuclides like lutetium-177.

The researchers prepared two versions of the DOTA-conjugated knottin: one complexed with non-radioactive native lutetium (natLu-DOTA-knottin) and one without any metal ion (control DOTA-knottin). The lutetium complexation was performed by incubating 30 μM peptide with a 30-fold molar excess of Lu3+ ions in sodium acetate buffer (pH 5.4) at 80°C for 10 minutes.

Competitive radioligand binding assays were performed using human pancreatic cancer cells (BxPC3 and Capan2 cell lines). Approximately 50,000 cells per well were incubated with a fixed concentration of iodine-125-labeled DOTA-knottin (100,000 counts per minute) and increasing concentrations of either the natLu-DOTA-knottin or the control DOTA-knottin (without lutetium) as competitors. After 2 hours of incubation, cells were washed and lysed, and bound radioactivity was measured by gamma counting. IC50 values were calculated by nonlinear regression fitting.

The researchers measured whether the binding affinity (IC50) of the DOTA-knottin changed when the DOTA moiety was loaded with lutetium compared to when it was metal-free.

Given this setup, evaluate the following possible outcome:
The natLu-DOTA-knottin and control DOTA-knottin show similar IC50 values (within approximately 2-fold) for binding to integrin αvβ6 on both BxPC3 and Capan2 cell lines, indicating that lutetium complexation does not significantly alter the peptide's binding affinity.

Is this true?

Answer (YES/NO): YES